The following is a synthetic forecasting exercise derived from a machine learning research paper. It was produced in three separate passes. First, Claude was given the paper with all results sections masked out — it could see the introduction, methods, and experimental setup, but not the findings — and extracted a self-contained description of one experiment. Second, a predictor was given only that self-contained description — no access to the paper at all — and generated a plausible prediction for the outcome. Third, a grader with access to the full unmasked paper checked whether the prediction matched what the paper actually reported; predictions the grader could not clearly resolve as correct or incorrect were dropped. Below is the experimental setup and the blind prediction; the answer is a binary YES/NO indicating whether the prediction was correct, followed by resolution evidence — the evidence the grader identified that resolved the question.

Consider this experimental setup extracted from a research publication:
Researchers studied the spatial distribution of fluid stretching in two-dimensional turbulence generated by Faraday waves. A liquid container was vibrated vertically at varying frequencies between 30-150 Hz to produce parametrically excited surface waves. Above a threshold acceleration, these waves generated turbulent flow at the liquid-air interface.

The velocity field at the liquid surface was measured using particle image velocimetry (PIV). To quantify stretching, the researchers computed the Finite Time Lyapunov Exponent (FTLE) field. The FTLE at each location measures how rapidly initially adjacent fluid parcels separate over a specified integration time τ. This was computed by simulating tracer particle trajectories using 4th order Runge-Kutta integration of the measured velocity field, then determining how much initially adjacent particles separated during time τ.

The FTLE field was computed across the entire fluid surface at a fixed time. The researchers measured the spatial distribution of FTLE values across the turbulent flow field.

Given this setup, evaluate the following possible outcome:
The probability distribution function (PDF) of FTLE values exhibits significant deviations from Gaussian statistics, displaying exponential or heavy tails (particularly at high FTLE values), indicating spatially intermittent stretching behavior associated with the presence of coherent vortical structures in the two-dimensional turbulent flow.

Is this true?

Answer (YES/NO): NO